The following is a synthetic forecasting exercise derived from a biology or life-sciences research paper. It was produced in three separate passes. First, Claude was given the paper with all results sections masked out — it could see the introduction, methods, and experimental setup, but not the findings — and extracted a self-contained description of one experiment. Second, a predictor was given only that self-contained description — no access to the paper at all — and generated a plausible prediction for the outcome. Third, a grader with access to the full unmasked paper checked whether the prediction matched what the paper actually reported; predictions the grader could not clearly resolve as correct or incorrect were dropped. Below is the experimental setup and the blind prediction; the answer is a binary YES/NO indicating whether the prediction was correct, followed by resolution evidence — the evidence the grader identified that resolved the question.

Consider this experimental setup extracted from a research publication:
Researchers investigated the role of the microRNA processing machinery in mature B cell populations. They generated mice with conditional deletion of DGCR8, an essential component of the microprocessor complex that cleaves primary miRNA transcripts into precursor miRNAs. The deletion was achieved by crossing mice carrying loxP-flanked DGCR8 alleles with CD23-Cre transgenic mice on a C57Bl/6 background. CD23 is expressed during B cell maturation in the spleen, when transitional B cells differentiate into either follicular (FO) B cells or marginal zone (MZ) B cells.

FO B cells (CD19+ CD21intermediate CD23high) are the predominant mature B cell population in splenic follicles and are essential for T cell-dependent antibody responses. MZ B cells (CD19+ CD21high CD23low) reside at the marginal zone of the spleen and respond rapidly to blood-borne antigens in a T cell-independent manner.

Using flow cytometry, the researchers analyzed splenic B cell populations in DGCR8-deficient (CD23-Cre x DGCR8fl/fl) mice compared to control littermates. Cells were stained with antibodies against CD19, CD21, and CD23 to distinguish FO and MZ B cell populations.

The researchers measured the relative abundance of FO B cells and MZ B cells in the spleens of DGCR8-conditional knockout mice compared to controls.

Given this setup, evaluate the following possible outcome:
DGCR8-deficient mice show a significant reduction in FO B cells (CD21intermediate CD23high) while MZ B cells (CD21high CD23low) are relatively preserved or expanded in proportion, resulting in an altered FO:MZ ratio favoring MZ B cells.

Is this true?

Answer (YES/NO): YES